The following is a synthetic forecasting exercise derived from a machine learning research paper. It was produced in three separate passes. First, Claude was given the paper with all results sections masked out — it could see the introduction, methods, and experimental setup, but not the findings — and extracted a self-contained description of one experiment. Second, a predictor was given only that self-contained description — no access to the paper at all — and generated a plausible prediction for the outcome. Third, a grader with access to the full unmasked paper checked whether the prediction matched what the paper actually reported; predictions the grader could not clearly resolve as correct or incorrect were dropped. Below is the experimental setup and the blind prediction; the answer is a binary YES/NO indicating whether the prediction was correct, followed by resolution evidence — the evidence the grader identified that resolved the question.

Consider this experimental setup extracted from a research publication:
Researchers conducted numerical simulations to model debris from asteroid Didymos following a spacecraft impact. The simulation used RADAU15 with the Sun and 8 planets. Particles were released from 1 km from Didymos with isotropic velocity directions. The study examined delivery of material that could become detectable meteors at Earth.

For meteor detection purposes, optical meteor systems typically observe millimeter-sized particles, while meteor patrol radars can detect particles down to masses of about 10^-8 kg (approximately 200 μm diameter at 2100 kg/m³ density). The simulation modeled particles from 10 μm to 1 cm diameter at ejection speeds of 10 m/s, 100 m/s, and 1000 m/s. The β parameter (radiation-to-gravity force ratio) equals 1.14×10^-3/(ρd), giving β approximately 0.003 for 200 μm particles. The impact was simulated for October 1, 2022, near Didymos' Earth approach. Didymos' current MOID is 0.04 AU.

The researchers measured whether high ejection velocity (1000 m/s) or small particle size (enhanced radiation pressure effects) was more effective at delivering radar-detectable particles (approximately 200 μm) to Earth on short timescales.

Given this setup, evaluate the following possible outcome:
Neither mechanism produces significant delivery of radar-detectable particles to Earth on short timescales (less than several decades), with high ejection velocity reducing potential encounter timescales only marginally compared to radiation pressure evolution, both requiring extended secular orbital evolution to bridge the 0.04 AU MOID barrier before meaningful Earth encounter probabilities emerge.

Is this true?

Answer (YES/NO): NO